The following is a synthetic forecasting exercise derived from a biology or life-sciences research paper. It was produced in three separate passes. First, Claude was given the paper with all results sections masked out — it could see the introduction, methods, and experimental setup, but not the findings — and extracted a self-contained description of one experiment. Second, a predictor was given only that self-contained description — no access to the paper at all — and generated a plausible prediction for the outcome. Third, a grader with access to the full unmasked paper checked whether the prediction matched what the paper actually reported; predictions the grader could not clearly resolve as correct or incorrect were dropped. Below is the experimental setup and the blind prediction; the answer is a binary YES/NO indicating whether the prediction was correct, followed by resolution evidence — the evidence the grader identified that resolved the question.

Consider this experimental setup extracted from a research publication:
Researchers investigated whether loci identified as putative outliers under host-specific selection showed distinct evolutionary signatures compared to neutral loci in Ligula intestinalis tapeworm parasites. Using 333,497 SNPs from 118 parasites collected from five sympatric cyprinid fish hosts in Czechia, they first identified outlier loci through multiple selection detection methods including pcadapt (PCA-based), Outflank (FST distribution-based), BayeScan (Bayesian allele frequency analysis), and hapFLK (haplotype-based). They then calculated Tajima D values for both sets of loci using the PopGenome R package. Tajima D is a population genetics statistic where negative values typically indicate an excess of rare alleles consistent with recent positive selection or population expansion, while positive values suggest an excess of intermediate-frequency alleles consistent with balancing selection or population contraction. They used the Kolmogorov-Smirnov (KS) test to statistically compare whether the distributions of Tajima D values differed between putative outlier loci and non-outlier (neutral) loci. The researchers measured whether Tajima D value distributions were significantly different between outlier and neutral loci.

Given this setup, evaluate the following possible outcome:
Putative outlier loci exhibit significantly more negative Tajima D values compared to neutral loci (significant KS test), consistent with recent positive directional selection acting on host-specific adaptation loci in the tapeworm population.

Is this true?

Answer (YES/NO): YES